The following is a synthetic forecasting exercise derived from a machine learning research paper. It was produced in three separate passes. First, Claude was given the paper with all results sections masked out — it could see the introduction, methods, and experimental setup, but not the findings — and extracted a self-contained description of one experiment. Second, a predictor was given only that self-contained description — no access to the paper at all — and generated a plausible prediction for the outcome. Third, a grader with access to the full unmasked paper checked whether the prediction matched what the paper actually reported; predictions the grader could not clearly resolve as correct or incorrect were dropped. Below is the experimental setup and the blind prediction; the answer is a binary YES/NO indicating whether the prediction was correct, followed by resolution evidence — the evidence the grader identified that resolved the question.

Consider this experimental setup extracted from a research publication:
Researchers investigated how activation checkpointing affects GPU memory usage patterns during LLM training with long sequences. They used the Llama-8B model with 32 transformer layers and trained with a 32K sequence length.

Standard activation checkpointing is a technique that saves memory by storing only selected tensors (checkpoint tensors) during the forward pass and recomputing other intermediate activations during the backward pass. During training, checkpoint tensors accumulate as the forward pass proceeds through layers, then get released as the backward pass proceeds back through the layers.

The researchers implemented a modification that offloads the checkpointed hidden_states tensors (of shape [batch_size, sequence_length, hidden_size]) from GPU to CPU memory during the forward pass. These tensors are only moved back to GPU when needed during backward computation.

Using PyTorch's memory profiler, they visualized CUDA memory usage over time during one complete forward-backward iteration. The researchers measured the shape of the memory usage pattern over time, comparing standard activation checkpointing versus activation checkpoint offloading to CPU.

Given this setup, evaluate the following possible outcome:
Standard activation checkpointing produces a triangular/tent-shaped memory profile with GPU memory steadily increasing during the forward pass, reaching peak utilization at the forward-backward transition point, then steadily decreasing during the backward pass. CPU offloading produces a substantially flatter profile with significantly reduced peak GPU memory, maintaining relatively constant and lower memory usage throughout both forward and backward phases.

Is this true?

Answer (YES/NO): YES